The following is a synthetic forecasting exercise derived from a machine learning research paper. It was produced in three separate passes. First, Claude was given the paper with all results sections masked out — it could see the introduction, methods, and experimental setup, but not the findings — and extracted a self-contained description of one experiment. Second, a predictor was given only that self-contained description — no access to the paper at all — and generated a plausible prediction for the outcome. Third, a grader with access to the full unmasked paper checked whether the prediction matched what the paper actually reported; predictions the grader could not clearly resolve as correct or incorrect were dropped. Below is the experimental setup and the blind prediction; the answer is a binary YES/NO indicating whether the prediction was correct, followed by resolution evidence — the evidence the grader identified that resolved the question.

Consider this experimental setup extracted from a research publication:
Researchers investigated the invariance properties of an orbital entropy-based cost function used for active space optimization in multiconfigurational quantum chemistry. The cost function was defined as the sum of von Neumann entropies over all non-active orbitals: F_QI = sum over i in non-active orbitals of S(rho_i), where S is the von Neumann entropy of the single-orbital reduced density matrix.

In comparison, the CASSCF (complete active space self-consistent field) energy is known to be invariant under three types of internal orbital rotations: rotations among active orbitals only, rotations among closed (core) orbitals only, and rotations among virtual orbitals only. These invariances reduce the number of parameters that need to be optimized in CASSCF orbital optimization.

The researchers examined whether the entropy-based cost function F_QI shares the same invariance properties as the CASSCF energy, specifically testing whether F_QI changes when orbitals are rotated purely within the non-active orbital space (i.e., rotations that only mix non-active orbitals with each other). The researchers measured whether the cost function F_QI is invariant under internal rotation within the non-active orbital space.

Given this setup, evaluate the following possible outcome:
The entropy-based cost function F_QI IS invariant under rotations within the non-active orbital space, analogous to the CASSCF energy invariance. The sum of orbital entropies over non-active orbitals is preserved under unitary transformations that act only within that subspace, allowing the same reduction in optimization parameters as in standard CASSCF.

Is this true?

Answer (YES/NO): NO